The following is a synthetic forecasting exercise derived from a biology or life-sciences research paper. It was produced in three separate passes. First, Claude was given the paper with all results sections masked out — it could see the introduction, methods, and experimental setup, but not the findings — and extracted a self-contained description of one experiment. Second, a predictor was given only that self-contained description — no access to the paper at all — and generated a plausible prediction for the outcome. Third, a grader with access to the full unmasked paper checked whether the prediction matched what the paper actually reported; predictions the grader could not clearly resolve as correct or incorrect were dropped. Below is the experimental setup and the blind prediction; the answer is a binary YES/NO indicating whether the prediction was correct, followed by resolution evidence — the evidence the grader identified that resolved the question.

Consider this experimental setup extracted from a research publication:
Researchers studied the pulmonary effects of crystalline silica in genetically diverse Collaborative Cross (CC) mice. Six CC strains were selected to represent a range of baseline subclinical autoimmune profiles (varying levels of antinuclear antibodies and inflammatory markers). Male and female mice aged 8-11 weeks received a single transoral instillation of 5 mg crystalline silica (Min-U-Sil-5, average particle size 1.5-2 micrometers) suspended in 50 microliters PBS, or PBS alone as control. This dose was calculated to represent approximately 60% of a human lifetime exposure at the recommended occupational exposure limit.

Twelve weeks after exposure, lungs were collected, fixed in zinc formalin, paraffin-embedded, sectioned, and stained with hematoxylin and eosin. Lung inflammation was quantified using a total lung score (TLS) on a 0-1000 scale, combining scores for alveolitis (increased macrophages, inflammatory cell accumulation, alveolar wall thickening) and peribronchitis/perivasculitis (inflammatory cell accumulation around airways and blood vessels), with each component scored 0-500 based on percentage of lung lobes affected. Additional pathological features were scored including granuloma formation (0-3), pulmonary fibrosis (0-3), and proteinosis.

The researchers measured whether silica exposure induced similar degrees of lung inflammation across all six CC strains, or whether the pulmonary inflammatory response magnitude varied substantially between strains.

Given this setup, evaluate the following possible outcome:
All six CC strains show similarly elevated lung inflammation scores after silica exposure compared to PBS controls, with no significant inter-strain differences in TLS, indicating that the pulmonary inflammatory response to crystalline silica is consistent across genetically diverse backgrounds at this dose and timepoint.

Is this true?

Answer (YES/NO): NO